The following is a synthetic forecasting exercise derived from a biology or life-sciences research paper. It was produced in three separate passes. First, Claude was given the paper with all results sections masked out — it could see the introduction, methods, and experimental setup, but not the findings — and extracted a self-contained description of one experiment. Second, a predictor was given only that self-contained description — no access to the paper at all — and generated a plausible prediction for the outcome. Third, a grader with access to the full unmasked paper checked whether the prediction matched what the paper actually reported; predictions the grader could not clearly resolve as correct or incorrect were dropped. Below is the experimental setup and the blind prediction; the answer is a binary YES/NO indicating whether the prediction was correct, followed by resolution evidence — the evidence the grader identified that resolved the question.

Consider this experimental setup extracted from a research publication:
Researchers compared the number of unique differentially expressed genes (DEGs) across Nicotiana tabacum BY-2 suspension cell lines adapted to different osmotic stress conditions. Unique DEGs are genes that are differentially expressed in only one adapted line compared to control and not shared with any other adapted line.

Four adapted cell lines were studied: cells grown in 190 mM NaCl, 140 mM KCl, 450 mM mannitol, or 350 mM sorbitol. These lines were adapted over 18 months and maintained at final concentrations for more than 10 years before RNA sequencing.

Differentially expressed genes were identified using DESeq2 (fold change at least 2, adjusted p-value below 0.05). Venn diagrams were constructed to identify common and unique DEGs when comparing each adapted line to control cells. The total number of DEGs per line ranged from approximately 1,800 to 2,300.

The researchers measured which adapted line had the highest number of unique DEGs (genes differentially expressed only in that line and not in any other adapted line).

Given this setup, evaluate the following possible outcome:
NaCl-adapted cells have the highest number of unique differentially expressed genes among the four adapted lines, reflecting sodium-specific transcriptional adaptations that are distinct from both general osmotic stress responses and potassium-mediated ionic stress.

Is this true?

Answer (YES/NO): YES